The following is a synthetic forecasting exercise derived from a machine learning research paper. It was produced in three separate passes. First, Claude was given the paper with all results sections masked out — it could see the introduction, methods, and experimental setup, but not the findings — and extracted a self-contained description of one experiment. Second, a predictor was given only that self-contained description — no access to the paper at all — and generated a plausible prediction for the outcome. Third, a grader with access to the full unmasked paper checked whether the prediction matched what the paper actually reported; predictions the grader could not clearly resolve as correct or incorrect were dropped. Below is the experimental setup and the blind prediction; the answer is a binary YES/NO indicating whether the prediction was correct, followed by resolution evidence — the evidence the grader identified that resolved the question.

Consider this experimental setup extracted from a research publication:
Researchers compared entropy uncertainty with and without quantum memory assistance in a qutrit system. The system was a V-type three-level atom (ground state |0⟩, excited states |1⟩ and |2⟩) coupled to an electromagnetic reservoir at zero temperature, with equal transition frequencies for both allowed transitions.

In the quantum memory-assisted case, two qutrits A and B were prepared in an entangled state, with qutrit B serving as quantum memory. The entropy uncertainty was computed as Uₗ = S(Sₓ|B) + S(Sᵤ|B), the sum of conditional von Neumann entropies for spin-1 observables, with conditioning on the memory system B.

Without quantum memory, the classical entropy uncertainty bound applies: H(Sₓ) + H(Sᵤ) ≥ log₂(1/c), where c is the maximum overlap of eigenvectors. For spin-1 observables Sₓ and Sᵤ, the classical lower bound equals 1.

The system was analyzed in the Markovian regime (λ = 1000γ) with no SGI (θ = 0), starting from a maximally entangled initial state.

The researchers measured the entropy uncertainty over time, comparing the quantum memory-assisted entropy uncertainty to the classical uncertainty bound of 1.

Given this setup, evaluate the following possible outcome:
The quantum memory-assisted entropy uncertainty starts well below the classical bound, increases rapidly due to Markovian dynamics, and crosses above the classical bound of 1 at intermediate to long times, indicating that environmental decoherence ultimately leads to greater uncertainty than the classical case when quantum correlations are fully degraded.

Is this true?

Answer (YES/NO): NO